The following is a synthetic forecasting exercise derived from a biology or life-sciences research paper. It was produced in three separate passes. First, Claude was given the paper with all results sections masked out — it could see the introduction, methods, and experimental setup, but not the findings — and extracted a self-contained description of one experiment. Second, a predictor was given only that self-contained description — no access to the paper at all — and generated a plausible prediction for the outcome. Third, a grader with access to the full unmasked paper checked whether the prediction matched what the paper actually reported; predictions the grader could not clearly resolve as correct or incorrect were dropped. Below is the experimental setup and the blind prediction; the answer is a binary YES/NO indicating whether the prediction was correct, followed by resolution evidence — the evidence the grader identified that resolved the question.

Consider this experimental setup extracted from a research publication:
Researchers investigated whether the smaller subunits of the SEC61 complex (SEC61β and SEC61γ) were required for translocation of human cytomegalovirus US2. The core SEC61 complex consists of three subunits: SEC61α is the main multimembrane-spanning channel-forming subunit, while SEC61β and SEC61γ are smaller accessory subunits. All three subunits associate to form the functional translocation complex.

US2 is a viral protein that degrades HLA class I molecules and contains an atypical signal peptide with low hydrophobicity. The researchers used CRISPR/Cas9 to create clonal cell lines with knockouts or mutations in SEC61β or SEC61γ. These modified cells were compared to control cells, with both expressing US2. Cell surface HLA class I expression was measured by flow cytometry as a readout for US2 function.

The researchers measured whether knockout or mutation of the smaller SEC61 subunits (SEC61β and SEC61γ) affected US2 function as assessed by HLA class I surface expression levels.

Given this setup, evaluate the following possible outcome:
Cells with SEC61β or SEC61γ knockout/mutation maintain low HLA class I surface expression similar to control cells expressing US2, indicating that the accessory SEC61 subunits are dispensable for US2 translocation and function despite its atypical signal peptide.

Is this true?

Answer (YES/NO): NO